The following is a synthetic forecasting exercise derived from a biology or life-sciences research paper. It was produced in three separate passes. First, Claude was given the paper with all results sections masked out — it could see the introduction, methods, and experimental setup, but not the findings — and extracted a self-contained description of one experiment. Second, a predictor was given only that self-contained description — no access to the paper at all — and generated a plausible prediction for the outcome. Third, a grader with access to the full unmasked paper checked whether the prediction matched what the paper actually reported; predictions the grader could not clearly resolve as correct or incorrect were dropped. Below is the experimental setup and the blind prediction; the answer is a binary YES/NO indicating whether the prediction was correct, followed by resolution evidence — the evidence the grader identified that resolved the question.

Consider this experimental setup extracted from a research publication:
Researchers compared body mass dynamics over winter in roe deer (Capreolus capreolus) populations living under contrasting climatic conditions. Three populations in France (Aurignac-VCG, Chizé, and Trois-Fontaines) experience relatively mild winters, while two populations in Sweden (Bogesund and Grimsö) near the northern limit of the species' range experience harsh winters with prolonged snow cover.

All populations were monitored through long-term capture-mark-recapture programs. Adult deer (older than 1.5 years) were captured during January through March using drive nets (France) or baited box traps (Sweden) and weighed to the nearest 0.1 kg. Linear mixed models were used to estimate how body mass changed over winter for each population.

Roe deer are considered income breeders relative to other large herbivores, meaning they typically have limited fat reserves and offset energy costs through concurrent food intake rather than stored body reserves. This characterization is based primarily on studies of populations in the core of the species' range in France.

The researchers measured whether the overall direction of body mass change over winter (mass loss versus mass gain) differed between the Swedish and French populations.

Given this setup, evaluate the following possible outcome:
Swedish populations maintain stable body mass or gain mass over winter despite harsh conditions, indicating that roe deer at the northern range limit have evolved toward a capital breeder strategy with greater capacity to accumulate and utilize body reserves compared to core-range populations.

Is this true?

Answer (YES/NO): NO